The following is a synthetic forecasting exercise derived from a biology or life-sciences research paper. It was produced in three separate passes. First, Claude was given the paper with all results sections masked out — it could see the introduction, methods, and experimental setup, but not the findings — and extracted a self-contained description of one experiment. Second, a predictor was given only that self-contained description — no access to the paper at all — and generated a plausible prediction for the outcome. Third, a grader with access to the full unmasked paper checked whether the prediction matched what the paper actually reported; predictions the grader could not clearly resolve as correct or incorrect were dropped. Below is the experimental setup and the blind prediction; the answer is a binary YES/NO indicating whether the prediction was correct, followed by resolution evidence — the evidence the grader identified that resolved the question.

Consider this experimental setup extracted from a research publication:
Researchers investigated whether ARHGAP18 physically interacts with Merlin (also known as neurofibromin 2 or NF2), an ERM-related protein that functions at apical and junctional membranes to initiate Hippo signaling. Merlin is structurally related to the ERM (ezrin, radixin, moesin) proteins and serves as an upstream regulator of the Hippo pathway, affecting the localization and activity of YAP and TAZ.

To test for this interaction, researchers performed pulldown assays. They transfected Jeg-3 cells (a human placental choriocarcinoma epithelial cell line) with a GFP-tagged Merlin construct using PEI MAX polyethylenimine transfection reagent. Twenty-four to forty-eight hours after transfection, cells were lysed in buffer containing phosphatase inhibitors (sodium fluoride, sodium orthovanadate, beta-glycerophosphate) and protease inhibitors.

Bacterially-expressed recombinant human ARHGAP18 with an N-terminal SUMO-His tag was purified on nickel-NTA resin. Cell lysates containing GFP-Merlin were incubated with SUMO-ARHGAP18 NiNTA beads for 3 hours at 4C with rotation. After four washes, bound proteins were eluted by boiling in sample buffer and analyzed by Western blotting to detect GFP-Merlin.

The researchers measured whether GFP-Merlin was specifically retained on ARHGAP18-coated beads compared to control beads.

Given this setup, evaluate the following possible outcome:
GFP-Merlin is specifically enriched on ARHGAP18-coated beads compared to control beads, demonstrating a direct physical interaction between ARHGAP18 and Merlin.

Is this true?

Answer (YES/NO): YES